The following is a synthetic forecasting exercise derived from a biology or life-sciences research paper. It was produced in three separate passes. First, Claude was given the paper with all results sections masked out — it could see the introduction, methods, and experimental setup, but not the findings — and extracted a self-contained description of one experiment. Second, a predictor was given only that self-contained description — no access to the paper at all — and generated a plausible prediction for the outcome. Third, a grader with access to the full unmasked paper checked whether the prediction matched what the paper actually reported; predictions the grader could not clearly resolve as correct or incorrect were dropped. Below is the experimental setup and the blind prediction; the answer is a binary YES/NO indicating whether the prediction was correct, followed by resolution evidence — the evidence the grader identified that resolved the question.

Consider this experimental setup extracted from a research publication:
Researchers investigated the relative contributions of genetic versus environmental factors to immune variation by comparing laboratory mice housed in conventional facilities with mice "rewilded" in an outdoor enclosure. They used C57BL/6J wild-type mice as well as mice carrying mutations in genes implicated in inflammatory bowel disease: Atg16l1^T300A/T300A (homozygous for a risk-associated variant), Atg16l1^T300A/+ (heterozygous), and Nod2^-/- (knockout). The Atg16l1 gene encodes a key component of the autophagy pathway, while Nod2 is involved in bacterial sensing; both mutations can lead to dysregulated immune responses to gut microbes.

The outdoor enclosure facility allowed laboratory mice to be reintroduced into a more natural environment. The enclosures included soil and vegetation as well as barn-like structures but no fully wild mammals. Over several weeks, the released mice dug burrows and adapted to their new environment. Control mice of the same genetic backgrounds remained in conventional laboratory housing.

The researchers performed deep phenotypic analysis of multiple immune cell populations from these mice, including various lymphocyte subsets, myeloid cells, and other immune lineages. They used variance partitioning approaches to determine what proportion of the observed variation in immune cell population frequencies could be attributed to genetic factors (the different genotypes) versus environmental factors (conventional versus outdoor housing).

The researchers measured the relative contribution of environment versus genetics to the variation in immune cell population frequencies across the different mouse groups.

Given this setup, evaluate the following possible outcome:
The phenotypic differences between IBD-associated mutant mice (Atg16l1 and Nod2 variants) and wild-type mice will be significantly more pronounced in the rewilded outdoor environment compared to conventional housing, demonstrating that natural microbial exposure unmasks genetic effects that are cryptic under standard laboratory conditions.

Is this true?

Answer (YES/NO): NO